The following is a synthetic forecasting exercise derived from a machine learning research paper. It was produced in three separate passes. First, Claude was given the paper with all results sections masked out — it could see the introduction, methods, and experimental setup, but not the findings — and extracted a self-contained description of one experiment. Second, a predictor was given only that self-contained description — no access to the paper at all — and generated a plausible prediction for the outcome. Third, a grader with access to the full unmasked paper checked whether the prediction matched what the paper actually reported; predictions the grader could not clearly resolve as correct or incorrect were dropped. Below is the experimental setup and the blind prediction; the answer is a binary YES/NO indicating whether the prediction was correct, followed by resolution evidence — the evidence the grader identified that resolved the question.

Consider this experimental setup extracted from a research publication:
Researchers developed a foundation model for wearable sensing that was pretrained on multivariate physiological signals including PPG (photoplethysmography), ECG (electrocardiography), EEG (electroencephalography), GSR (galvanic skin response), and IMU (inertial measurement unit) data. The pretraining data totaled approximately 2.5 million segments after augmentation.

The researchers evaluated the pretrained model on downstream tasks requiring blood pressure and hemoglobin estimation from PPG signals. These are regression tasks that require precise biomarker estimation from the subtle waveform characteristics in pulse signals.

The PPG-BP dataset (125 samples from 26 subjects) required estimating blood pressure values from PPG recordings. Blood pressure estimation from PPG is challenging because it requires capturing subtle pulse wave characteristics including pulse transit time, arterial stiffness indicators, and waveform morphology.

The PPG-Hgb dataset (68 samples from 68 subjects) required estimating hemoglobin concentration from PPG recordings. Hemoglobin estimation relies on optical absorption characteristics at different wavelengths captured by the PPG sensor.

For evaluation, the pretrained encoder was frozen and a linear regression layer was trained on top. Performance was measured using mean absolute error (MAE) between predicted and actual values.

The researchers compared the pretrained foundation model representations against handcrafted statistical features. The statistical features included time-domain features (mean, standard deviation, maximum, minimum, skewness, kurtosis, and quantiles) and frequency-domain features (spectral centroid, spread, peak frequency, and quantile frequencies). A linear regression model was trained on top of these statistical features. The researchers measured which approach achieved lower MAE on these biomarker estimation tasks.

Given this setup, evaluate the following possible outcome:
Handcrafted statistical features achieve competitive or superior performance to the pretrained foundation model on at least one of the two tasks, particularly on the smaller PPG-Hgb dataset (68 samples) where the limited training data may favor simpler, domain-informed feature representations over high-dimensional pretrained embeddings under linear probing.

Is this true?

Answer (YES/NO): YES